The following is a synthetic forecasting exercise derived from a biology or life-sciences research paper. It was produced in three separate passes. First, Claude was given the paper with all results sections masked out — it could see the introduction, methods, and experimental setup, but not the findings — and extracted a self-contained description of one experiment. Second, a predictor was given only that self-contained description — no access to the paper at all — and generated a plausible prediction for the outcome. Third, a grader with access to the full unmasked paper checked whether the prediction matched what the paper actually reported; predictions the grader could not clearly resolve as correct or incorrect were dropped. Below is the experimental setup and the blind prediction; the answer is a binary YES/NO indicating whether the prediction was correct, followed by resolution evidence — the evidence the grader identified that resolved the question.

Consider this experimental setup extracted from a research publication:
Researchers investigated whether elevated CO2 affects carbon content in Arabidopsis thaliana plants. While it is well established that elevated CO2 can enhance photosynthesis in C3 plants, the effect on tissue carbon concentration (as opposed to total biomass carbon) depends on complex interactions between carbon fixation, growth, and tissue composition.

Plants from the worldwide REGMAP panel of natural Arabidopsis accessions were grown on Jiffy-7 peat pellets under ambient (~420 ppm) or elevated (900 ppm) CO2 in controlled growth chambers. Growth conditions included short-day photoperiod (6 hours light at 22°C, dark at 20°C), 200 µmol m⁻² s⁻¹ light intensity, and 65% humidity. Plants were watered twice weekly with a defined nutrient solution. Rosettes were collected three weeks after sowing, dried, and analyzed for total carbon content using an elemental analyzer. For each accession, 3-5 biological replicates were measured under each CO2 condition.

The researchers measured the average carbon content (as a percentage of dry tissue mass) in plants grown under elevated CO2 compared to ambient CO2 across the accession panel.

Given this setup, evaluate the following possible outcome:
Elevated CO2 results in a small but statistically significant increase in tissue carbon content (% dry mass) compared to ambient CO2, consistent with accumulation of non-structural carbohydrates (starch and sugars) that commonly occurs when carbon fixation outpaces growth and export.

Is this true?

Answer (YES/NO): YES